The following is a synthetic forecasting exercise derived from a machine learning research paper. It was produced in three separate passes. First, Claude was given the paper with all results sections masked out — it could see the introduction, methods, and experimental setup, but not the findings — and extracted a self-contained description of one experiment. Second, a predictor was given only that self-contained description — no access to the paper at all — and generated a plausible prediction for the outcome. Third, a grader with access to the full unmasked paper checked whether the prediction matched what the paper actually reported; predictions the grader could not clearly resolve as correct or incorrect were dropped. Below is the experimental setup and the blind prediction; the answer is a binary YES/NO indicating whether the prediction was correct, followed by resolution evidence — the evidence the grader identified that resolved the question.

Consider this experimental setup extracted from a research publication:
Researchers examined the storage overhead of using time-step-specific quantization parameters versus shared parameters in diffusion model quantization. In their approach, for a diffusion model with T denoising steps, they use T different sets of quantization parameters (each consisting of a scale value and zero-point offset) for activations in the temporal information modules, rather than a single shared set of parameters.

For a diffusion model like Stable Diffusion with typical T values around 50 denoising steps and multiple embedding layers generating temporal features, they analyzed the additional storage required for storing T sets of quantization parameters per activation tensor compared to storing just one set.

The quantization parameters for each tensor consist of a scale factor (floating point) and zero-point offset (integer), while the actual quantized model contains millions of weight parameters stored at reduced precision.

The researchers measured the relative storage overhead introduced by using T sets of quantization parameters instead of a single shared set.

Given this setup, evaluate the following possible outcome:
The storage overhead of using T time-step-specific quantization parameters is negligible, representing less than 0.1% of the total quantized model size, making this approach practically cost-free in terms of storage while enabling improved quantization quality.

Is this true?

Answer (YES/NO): YES